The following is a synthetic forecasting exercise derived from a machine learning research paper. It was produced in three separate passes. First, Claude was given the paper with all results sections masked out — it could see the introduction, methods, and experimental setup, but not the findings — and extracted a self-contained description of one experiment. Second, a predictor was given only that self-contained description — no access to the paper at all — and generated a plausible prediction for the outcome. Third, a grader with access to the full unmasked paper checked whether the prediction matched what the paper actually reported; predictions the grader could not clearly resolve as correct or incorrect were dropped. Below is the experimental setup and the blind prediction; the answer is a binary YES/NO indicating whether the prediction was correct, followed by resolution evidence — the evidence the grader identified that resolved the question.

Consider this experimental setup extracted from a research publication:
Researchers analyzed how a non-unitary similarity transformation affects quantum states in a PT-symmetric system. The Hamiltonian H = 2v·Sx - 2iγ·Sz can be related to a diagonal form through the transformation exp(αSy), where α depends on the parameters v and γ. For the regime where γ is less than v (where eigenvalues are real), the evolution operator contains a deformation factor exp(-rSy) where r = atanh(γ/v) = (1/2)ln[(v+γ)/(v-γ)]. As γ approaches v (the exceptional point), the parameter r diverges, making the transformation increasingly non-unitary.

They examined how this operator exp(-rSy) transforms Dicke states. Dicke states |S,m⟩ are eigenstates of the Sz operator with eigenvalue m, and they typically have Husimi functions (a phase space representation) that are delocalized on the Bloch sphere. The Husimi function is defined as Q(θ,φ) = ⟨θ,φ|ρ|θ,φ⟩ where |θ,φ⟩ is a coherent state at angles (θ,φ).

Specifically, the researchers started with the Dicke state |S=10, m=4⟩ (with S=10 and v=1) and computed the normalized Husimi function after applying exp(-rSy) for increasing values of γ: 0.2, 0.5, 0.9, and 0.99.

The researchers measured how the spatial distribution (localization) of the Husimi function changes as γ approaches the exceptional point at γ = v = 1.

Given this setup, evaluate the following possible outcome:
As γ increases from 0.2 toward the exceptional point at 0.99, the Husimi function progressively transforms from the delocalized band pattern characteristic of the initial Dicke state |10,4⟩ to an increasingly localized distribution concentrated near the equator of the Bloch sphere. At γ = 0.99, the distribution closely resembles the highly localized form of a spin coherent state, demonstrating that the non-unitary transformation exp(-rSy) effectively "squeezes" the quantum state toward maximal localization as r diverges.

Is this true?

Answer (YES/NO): YES